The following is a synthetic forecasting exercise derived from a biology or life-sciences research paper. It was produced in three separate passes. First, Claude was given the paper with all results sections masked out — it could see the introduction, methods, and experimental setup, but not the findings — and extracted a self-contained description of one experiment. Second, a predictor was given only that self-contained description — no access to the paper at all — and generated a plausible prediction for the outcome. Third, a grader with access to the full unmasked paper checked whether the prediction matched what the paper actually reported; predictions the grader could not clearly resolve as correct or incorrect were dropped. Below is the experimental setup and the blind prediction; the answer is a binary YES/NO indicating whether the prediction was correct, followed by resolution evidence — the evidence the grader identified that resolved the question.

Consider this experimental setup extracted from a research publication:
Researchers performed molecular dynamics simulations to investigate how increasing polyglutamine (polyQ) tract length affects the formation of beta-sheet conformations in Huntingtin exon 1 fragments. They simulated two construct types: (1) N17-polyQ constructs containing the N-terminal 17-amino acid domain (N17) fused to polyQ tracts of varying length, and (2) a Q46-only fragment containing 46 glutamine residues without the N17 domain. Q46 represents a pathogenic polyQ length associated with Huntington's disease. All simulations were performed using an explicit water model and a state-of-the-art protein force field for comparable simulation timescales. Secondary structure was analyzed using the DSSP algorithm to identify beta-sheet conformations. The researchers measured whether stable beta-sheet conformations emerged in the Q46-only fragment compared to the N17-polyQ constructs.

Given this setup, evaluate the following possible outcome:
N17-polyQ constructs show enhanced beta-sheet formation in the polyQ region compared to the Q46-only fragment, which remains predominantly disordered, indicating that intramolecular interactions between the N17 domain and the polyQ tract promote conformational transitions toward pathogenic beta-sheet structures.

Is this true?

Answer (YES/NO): YES